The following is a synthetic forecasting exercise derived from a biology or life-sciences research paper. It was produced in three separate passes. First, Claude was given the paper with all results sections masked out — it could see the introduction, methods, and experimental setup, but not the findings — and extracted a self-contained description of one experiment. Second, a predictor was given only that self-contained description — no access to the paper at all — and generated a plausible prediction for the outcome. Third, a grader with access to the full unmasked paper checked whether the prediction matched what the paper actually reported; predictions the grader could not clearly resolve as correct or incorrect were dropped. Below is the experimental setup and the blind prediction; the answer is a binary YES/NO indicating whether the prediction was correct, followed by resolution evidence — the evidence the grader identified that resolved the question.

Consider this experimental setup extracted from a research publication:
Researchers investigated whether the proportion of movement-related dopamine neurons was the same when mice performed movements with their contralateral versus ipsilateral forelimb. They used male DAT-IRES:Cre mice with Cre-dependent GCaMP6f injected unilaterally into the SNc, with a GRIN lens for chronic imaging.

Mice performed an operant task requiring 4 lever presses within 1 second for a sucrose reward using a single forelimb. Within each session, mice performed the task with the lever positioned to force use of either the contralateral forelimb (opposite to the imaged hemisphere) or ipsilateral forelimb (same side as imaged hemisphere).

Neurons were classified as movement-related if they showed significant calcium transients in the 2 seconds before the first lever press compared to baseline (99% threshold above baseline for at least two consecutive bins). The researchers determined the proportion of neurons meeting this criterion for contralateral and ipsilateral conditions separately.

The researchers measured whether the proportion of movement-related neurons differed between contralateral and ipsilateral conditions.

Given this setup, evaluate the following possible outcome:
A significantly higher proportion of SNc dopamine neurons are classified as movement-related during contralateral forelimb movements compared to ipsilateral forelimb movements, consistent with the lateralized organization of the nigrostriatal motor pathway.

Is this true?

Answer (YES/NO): NO